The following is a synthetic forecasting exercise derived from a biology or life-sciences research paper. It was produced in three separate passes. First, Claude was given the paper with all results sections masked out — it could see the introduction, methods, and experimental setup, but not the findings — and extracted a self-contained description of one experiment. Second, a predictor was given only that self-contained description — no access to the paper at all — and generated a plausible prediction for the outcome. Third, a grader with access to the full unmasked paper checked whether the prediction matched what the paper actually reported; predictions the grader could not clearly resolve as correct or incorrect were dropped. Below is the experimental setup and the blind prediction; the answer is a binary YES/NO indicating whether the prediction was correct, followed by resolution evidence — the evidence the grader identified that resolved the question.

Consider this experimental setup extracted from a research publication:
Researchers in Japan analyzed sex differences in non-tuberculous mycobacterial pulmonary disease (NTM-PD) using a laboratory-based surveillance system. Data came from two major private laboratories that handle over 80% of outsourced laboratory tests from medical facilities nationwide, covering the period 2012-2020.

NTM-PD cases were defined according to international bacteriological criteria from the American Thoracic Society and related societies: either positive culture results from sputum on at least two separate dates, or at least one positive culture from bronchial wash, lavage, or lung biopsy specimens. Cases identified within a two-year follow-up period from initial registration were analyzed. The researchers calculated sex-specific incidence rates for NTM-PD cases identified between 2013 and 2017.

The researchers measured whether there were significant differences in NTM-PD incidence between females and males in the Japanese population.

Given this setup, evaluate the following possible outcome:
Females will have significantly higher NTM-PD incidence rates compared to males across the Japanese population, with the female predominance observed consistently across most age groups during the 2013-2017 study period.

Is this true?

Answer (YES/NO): NO